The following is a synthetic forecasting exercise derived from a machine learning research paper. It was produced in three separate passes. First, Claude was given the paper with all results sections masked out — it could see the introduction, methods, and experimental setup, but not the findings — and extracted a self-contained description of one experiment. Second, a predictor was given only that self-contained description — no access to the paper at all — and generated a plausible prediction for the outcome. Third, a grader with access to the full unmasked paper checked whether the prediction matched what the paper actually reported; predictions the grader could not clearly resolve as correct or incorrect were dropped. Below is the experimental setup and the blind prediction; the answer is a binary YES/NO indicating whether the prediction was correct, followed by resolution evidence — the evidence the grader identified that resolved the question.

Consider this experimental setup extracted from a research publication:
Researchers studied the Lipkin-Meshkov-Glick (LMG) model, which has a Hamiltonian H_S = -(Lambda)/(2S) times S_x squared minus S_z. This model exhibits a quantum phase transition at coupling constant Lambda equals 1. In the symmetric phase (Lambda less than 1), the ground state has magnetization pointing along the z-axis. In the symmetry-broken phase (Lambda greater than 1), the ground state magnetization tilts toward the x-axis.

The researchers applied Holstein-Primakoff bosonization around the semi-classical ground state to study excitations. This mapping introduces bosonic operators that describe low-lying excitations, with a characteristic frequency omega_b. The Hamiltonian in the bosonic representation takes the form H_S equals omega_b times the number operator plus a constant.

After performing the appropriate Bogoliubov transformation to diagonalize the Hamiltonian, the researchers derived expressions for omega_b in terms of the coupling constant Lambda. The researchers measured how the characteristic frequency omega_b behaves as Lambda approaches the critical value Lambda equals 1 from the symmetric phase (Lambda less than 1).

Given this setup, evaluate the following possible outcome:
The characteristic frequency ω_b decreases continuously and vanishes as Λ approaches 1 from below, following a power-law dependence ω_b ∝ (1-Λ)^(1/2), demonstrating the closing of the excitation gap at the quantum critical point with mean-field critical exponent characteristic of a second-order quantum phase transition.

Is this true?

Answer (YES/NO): YES